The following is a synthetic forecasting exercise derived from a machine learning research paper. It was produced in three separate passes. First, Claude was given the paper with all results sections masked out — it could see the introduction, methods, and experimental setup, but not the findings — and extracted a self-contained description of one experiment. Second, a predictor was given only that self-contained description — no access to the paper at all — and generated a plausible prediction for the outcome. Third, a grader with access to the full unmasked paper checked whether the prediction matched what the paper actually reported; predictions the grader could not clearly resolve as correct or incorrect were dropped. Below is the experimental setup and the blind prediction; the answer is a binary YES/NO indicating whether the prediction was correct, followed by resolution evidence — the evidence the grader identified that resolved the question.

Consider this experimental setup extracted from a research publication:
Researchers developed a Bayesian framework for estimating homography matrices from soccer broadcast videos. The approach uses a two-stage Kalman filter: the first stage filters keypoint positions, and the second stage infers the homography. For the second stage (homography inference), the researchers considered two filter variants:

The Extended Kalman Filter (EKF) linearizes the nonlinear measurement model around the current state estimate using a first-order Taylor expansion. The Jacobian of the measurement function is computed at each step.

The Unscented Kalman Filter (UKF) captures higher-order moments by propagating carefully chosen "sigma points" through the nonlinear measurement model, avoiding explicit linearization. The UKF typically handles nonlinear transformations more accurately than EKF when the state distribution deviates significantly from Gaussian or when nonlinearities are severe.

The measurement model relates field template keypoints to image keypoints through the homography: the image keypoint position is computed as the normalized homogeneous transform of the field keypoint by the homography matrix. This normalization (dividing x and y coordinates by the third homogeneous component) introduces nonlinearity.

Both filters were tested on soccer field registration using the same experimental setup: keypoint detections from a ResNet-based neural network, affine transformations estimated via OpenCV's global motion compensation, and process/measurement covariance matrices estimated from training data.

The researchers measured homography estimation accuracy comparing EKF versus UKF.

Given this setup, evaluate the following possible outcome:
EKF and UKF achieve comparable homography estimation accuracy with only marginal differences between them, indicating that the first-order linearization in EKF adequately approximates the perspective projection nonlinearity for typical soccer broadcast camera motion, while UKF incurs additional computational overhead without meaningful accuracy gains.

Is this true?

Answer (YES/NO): NO